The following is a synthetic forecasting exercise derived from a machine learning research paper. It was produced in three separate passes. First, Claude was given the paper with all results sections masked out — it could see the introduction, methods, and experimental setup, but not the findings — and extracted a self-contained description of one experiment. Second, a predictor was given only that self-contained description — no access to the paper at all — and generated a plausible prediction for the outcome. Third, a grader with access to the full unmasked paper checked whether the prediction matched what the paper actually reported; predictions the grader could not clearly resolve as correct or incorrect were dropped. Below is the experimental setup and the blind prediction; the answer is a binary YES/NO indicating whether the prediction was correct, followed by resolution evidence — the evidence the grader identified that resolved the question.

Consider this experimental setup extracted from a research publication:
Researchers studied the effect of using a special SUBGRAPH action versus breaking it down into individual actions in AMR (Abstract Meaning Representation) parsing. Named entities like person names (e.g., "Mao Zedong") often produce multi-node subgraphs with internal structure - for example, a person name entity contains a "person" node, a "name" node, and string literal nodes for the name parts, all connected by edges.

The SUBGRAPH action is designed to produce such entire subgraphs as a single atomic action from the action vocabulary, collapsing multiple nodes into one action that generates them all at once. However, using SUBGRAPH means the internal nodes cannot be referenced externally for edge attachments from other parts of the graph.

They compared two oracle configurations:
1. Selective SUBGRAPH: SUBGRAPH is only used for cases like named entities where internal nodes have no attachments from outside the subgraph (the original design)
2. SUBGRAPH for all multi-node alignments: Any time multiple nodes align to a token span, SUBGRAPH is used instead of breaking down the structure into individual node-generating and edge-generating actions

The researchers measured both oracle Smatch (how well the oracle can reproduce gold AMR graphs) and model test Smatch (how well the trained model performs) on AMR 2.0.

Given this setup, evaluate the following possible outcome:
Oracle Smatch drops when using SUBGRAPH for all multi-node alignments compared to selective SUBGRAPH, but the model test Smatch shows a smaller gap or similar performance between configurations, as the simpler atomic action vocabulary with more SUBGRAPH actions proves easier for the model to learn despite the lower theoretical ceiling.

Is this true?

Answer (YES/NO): NO